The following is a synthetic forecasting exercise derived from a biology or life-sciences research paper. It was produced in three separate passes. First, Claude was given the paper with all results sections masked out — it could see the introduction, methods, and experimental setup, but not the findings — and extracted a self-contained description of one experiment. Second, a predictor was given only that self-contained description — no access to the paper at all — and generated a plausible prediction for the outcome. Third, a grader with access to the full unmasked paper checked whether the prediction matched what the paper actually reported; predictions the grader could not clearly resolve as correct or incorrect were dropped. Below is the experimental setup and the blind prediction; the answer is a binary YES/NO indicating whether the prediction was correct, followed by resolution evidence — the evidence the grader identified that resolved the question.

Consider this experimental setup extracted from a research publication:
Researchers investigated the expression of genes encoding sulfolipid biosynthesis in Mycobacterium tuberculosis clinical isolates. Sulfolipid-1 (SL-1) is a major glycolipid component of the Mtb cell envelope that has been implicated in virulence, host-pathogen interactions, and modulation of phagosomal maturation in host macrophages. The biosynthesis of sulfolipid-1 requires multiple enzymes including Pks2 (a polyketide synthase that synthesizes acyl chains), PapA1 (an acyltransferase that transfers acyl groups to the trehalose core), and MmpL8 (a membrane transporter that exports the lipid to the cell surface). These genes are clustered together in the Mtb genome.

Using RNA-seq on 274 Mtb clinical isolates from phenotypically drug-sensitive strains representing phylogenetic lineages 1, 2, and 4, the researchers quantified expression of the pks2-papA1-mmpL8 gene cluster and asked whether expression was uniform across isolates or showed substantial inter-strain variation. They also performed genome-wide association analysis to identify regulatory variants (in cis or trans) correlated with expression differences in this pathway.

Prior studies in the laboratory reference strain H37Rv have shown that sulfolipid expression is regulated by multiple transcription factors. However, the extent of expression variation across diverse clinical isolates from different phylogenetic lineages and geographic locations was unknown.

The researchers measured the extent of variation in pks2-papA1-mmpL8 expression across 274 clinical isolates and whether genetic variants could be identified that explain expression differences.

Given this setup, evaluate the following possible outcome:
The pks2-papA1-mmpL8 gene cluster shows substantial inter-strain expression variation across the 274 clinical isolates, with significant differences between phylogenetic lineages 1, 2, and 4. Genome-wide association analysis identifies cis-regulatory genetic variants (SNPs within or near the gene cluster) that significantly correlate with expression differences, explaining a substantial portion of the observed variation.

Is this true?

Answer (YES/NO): NO